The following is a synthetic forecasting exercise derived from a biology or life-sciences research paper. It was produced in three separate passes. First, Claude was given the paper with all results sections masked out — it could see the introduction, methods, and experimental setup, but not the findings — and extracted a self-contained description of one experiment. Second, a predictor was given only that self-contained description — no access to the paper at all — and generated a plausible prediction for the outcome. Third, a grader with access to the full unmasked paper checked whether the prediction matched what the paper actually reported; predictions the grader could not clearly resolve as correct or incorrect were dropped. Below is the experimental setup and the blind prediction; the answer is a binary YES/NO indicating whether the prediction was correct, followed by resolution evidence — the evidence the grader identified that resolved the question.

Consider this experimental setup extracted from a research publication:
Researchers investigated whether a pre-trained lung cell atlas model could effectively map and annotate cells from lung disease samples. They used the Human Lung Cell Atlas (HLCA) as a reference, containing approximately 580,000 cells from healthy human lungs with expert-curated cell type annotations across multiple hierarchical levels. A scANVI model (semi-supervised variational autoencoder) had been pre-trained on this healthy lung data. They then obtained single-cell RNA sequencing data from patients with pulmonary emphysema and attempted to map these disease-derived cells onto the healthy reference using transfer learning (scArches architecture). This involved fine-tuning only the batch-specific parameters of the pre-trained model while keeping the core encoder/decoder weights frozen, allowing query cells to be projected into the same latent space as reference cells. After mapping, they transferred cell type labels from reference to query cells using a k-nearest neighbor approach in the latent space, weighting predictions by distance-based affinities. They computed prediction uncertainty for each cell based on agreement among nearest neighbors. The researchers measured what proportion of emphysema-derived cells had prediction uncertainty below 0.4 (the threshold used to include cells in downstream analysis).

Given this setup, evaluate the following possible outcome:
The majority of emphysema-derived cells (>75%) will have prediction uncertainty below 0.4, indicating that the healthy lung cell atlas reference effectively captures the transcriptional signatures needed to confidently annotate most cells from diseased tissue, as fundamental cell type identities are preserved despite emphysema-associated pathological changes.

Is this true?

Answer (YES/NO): YES